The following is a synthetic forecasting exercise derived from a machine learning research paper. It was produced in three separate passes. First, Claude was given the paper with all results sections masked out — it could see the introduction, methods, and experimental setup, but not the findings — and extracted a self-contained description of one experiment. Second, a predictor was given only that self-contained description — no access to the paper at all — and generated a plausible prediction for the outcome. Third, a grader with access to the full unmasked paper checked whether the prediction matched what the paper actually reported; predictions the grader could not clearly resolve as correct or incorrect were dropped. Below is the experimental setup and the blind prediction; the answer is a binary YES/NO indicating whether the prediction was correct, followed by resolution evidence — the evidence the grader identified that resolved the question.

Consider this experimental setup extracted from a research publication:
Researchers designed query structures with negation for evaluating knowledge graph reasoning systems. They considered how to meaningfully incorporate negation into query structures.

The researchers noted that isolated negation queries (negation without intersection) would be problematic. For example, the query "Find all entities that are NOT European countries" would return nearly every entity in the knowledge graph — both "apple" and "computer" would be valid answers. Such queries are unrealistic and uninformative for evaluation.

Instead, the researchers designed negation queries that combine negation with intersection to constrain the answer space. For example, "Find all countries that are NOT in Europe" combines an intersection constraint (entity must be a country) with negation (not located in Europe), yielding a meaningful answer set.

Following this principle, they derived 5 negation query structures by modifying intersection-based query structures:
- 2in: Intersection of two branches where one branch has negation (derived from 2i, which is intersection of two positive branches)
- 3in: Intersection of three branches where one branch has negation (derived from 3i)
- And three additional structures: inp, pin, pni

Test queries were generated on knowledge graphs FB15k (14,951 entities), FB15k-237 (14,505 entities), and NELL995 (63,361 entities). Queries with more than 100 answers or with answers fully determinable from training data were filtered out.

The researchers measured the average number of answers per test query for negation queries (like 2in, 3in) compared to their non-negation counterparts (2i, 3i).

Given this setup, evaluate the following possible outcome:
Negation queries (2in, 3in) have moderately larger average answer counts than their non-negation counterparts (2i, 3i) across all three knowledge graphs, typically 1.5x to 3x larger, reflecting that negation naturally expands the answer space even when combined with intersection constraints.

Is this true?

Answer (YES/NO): YES